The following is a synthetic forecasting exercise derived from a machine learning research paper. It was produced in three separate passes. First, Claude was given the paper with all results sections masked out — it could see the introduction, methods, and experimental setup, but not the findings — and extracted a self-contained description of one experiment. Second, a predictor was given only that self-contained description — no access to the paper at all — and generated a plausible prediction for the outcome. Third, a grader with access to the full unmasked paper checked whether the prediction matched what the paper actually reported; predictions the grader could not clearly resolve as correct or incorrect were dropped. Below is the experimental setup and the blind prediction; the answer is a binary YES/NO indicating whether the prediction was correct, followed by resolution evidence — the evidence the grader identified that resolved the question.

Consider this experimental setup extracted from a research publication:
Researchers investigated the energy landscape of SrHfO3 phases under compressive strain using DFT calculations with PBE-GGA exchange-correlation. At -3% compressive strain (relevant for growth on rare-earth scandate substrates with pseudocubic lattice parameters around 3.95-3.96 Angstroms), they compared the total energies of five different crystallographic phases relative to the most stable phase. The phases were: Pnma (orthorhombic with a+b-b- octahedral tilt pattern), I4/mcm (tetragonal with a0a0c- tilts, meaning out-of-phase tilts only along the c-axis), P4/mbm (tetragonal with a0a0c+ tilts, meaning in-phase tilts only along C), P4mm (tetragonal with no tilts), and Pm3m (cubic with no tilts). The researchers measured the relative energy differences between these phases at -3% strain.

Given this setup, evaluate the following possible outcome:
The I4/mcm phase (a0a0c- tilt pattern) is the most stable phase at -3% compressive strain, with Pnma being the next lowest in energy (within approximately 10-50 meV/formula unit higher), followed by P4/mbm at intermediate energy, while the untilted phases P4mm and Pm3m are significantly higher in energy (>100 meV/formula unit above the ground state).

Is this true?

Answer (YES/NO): NO